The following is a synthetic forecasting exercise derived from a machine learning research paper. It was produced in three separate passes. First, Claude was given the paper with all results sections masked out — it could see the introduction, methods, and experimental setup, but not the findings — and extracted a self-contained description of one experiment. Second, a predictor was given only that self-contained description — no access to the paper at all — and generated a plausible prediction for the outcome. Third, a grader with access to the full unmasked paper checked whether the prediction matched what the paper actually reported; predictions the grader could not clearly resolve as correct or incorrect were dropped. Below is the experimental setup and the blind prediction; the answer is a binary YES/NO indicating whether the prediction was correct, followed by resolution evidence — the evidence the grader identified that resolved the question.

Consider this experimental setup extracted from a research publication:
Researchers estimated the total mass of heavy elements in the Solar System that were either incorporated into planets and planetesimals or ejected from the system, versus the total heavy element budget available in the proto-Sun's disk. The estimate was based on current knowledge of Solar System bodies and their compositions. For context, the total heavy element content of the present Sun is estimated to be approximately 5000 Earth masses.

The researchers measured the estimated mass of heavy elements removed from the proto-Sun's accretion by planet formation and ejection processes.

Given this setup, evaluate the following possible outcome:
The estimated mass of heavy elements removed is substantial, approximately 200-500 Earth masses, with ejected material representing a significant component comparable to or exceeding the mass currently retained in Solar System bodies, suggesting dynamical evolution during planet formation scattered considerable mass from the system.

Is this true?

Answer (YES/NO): NO